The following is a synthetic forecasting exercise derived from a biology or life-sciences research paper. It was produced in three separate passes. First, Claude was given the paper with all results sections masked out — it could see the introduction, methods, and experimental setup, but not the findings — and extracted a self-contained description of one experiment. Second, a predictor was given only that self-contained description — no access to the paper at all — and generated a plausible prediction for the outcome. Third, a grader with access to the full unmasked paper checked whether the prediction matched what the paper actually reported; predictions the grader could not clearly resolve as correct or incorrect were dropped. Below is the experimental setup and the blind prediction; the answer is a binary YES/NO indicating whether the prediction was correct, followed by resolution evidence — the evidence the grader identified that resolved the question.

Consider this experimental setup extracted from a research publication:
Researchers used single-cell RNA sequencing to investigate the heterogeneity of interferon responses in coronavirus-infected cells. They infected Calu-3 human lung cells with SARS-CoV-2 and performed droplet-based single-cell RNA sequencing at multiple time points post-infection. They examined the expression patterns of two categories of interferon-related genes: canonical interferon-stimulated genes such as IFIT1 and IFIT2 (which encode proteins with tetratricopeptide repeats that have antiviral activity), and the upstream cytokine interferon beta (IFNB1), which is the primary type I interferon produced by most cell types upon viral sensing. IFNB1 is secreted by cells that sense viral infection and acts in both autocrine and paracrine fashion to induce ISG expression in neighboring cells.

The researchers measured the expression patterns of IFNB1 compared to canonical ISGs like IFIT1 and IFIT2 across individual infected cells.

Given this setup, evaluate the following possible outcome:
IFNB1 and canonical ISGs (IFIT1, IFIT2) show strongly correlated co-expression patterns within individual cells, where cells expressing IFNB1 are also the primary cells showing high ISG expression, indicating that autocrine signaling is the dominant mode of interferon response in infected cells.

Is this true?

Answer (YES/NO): NO